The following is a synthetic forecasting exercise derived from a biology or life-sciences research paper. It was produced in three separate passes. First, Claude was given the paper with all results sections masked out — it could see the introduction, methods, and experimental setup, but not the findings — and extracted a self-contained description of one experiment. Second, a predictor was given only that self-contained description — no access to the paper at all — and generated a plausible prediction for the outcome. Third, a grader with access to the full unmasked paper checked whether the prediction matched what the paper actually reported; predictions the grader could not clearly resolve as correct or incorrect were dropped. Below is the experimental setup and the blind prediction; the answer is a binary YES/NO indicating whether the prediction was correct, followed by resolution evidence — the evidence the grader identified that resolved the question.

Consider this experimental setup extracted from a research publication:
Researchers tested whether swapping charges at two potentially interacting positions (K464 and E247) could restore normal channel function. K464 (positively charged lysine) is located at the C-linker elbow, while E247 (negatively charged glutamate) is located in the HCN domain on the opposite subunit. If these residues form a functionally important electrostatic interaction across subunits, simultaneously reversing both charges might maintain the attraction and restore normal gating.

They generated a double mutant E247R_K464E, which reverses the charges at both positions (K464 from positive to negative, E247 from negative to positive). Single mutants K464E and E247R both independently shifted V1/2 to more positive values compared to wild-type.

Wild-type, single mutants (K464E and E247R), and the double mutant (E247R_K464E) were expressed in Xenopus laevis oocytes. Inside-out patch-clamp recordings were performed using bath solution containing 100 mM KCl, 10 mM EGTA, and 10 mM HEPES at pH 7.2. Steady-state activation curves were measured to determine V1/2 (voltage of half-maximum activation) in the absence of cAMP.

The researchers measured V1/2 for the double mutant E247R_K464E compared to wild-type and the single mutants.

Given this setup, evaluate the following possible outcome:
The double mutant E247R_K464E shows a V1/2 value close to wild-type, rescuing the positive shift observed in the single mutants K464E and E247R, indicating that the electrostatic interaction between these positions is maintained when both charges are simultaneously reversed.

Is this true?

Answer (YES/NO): NO